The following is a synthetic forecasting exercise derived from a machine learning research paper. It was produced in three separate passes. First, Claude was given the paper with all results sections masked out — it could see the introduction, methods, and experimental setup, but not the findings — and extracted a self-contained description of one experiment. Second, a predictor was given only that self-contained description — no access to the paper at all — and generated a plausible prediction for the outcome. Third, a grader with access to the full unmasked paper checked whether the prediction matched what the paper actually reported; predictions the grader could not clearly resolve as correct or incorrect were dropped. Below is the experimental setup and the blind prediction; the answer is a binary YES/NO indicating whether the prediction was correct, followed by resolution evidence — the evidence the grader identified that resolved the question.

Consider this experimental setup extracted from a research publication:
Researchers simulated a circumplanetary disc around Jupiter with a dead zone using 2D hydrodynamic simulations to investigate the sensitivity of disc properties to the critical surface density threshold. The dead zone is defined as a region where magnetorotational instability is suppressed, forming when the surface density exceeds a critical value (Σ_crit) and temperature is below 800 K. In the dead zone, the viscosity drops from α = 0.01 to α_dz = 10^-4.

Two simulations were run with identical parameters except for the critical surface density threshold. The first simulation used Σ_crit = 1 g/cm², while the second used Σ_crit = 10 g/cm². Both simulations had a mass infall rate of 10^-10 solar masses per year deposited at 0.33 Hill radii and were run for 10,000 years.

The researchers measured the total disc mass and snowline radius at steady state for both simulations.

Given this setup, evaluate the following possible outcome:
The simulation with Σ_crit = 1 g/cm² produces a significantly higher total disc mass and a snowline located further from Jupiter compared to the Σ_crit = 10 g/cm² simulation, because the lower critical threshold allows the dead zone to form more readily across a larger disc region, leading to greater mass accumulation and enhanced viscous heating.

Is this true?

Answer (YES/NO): NO